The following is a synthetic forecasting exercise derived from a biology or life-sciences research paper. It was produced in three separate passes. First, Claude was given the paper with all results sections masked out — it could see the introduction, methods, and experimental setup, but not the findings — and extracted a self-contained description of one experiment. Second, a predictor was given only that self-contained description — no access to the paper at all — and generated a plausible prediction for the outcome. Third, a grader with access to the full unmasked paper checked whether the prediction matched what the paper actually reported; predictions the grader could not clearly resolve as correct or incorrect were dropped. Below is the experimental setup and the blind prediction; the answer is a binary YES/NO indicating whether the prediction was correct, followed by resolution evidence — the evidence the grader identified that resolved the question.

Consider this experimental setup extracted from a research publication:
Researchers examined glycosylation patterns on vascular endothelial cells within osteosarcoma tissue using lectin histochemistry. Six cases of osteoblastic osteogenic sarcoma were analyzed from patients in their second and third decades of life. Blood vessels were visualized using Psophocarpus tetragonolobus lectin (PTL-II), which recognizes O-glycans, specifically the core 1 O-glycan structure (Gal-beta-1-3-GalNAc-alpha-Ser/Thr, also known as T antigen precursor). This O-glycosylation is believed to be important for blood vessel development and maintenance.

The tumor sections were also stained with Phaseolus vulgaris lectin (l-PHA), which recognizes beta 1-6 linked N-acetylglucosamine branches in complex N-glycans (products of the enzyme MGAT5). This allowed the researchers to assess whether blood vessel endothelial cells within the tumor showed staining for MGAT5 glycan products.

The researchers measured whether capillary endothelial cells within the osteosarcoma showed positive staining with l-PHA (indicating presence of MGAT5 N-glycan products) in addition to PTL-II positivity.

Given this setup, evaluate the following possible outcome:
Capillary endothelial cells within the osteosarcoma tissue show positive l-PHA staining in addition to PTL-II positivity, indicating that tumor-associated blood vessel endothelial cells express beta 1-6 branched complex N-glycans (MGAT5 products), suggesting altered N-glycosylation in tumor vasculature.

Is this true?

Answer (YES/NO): YES